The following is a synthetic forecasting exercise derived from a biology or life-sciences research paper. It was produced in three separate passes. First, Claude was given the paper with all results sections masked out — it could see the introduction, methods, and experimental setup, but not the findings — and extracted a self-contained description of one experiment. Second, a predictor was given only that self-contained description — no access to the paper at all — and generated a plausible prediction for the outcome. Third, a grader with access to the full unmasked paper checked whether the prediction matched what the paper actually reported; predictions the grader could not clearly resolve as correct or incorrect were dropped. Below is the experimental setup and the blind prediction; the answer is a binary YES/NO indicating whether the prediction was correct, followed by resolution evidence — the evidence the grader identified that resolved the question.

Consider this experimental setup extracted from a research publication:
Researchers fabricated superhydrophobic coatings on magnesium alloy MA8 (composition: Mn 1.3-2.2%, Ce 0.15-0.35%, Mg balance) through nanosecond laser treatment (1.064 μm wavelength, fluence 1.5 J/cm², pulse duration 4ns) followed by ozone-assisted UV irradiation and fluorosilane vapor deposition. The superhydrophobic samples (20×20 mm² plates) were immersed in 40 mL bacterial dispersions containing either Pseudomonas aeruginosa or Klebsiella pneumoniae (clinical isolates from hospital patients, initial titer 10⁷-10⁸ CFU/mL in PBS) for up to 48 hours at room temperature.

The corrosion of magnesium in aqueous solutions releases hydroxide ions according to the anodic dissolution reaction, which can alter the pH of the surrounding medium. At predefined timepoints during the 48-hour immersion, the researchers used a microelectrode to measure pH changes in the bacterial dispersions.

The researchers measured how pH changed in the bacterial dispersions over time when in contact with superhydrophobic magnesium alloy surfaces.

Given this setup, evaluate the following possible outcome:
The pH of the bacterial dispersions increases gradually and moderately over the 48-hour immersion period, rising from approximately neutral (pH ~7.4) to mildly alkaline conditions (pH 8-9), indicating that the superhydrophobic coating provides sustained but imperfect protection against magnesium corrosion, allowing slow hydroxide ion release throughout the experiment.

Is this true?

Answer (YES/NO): NO